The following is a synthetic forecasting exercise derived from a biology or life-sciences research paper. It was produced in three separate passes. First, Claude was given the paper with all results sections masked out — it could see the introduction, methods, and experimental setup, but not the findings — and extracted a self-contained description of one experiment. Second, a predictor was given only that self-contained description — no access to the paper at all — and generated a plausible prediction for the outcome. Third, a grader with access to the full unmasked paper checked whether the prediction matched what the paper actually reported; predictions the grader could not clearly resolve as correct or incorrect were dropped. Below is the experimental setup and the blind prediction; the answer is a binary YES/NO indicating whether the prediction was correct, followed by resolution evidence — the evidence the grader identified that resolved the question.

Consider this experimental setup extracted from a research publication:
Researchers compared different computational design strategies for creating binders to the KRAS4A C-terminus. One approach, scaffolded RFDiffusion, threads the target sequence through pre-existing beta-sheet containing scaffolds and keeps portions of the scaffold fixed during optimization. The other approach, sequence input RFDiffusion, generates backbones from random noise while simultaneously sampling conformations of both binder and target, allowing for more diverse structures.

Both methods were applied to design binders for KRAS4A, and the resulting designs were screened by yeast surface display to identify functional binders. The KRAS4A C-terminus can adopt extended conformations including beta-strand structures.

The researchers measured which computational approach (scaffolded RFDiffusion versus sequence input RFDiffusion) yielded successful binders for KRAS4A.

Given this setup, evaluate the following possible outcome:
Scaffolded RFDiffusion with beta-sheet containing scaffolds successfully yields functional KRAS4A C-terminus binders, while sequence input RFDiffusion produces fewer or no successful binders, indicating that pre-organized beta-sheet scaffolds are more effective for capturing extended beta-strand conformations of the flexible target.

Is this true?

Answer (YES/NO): YES